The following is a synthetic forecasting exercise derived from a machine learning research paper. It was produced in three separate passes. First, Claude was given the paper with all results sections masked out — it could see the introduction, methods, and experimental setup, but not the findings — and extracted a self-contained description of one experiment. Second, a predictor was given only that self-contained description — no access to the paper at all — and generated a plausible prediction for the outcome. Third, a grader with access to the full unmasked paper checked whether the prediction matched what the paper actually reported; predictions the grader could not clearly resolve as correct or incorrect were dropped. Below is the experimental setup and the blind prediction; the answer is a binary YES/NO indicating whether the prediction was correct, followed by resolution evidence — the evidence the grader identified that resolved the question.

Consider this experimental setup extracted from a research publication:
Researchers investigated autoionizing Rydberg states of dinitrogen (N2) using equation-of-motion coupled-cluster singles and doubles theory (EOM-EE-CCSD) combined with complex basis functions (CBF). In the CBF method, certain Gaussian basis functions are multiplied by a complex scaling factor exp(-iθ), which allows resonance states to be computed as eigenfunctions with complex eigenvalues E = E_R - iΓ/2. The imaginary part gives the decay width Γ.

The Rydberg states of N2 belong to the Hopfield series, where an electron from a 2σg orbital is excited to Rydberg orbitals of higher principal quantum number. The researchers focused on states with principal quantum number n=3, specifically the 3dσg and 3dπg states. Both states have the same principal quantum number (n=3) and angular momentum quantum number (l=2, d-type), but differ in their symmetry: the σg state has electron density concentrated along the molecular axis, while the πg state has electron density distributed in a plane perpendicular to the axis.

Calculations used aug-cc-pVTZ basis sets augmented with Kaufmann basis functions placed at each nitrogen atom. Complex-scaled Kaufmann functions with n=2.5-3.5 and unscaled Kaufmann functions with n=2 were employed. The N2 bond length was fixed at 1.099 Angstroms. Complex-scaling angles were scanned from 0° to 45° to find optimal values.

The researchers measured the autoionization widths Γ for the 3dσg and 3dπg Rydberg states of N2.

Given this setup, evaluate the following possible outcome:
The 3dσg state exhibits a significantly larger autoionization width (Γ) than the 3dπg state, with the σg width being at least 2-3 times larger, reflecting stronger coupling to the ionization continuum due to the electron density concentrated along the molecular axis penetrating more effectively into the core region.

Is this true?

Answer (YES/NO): YES